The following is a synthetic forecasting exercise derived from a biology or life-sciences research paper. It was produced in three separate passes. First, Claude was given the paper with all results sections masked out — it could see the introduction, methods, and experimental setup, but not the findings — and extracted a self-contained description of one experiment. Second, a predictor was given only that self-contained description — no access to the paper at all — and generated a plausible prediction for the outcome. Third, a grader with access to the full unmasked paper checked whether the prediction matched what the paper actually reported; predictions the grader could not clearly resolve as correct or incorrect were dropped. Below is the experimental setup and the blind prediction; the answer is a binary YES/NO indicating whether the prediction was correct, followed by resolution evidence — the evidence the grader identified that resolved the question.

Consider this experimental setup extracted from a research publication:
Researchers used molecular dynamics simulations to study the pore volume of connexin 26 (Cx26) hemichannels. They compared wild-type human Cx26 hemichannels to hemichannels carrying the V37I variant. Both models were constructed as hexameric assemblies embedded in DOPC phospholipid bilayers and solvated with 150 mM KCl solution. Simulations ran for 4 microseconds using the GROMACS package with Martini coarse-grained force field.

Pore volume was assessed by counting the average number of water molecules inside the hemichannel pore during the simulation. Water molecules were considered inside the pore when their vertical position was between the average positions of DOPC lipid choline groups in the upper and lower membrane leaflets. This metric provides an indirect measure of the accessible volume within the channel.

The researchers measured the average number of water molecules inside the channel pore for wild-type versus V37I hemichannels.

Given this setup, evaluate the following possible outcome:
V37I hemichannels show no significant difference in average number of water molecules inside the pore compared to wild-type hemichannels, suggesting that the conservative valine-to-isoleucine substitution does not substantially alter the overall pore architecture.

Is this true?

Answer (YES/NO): NO